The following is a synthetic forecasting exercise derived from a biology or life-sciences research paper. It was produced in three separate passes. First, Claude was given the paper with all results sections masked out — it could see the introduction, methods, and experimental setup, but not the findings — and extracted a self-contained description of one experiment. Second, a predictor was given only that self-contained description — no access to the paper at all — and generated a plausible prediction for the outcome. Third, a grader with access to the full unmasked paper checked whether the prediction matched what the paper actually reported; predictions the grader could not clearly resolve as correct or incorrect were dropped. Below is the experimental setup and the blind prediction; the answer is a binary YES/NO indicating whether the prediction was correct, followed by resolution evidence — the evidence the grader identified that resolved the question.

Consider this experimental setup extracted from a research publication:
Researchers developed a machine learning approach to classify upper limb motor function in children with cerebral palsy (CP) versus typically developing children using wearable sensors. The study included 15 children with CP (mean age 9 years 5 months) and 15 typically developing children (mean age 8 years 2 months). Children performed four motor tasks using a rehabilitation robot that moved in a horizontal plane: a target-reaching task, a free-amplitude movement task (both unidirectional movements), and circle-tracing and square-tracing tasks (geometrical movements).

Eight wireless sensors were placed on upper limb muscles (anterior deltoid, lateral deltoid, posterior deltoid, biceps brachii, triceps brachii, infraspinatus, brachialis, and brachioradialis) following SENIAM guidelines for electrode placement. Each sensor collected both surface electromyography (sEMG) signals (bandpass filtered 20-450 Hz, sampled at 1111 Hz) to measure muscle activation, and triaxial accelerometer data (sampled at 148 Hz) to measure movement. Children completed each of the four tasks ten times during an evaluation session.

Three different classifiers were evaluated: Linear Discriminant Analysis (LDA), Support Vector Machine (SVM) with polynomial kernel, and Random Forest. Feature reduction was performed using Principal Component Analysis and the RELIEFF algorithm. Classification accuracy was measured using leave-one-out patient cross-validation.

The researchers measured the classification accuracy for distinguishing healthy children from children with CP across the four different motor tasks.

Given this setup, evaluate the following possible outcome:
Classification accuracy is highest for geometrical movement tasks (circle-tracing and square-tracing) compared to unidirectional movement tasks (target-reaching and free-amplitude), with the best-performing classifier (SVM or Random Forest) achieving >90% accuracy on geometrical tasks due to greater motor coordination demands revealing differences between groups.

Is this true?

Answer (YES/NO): NO